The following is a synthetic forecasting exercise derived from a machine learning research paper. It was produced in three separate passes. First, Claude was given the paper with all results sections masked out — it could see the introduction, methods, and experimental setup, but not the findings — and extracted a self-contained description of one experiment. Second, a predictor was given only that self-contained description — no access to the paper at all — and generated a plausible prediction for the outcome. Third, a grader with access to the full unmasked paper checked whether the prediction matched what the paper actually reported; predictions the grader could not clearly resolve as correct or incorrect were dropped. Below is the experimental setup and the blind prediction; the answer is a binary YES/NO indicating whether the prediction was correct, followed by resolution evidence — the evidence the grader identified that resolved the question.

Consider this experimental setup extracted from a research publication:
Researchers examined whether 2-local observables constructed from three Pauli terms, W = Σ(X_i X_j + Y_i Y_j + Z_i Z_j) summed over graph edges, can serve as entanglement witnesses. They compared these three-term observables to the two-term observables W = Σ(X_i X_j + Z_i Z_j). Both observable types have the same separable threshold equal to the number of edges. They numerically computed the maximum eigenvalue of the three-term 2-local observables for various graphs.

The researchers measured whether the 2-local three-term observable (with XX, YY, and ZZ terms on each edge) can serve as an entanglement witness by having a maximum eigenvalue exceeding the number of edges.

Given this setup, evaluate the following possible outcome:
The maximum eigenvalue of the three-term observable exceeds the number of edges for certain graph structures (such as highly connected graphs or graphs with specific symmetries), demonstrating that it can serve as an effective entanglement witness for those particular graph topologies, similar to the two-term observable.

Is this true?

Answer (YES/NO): NO